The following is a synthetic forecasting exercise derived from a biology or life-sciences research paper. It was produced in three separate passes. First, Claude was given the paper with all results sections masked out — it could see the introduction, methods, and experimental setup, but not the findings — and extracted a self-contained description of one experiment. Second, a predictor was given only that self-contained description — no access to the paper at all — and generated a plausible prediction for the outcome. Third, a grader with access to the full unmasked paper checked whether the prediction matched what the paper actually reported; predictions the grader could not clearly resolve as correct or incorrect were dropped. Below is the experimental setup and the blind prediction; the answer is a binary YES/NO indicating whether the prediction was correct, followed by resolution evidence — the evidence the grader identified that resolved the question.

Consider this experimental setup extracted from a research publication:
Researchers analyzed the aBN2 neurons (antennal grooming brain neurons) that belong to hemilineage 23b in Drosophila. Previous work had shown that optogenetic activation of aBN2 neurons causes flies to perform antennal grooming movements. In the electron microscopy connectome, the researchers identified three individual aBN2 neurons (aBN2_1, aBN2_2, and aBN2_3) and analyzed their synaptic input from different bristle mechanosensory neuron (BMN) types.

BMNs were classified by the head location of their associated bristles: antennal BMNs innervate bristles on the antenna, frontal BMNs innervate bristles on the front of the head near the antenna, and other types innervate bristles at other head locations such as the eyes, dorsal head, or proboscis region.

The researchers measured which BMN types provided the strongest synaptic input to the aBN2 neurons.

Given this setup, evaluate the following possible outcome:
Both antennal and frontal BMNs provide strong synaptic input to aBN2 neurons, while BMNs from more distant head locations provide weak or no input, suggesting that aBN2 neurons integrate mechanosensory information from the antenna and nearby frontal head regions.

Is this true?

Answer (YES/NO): NO